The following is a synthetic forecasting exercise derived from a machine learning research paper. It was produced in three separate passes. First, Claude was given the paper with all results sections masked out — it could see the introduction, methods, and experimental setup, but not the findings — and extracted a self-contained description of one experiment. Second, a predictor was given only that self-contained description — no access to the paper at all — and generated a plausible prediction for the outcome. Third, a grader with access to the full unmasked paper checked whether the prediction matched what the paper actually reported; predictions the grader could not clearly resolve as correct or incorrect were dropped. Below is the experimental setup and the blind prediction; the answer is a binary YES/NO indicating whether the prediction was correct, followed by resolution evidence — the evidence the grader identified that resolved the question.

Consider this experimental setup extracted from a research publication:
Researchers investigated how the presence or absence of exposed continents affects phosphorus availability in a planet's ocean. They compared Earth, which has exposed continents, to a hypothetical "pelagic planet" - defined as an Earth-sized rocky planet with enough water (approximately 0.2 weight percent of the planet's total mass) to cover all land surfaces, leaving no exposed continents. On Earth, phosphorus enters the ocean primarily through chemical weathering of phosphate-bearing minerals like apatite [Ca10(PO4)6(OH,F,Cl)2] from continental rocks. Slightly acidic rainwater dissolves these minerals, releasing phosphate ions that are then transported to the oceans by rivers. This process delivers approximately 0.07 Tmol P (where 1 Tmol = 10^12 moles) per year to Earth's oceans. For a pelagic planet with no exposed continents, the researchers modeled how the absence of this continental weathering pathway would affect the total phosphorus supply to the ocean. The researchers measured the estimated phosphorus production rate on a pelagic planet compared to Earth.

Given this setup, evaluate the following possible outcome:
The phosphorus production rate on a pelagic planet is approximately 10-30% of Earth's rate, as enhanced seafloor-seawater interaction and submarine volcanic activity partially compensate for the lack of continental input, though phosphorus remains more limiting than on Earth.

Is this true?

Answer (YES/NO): NO